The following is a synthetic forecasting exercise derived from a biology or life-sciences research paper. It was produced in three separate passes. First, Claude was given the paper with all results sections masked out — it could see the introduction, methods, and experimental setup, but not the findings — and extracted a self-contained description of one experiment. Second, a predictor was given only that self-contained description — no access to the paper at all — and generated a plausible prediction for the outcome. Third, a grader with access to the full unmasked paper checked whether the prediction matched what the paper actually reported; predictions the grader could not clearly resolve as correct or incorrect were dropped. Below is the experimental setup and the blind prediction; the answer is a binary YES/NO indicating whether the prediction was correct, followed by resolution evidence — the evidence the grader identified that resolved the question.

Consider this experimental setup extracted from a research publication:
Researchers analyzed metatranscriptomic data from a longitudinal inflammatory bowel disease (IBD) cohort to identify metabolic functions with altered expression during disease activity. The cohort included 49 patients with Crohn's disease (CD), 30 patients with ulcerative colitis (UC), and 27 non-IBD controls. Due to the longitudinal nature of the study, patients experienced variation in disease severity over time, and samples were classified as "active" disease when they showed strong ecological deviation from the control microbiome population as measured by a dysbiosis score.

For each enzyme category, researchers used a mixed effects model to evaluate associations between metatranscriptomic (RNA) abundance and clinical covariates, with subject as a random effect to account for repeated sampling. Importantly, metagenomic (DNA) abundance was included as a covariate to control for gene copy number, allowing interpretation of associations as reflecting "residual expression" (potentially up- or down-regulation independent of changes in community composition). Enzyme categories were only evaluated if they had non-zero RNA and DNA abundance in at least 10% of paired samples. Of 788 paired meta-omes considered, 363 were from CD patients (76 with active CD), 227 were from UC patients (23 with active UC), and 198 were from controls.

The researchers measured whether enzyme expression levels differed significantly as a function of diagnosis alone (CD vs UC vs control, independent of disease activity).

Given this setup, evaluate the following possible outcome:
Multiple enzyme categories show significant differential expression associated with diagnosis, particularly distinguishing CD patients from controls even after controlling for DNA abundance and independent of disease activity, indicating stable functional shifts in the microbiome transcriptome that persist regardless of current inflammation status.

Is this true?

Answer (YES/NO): NO